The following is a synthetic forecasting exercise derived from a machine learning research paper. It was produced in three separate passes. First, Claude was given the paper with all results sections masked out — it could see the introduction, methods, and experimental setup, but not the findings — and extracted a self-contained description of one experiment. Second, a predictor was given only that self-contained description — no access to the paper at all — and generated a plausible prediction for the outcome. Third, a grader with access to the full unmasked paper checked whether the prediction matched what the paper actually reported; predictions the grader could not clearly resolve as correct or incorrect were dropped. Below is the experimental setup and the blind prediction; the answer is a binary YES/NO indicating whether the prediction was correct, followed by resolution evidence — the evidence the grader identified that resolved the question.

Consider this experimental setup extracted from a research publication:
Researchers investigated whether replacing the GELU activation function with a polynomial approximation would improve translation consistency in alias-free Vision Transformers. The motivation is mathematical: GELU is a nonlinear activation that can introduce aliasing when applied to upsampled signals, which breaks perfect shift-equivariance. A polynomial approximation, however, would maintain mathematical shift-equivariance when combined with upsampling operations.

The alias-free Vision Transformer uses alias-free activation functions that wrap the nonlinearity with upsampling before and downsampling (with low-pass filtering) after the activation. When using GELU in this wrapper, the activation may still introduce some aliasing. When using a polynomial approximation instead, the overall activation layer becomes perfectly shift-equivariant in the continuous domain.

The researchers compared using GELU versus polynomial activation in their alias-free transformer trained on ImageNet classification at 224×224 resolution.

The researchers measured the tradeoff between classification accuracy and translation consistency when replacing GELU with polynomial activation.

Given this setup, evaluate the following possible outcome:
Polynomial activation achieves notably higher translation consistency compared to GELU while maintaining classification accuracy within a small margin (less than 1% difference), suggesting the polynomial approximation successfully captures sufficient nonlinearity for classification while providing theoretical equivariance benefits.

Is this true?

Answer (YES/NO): NO